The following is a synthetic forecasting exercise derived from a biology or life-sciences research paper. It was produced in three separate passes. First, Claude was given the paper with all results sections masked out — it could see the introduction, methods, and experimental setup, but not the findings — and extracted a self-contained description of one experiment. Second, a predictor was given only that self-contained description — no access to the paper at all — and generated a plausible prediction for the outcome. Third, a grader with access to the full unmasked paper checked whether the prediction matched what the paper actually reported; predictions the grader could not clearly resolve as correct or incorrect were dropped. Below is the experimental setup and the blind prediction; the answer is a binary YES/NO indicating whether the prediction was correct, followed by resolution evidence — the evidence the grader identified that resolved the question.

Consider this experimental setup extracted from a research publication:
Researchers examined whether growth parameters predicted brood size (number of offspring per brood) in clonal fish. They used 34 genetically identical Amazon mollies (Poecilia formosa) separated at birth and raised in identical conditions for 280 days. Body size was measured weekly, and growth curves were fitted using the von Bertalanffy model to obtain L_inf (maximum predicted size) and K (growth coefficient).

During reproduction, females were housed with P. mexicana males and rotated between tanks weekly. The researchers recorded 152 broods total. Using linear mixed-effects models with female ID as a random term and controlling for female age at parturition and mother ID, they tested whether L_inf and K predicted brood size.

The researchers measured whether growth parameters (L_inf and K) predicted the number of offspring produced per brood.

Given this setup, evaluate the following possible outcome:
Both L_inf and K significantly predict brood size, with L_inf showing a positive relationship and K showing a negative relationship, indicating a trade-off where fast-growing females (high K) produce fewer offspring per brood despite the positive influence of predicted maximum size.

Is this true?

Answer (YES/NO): NO